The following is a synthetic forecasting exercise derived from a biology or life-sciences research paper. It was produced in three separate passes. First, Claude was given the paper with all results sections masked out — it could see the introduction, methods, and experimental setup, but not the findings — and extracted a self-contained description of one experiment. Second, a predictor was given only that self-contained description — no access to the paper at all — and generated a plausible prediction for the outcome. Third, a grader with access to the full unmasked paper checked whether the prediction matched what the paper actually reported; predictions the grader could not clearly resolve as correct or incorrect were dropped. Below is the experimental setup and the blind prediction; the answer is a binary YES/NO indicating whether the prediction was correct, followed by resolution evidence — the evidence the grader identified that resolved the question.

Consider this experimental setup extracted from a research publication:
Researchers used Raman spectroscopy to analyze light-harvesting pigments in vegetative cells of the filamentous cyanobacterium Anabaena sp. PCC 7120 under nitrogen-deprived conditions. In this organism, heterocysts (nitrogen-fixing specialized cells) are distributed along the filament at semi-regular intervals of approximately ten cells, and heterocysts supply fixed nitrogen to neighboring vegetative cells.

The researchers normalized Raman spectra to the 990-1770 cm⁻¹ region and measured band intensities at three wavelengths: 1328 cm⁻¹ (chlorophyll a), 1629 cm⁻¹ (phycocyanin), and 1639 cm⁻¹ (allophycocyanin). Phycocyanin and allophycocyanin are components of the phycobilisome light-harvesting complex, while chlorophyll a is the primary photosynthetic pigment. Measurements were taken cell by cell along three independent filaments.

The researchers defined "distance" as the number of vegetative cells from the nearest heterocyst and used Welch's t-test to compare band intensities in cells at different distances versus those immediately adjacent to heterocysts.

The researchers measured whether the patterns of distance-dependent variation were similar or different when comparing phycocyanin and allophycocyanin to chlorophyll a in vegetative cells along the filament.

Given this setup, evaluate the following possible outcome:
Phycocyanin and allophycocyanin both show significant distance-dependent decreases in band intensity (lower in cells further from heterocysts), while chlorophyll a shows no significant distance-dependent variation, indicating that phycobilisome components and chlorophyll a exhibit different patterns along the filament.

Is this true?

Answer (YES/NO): YES